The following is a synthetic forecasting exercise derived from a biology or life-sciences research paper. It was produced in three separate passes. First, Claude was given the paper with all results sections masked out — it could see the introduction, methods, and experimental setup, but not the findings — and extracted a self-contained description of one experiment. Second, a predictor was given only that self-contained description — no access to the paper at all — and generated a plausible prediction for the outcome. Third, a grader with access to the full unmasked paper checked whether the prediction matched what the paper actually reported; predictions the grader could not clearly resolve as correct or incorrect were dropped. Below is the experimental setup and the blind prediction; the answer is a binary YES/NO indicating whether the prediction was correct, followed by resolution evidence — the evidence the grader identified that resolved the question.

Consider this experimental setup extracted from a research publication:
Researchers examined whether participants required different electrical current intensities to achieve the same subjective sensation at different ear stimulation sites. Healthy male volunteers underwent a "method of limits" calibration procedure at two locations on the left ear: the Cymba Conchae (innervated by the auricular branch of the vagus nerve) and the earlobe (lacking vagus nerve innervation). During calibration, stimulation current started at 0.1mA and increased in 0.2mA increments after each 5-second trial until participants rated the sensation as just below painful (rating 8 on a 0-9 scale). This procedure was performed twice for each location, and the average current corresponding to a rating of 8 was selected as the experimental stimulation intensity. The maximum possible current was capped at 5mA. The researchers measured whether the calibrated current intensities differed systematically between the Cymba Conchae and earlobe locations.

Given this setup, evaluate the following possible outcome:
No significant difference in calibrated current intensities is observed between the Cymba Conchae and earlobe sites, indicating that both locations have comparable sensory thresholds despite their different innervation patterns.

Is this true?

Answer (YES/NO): NO